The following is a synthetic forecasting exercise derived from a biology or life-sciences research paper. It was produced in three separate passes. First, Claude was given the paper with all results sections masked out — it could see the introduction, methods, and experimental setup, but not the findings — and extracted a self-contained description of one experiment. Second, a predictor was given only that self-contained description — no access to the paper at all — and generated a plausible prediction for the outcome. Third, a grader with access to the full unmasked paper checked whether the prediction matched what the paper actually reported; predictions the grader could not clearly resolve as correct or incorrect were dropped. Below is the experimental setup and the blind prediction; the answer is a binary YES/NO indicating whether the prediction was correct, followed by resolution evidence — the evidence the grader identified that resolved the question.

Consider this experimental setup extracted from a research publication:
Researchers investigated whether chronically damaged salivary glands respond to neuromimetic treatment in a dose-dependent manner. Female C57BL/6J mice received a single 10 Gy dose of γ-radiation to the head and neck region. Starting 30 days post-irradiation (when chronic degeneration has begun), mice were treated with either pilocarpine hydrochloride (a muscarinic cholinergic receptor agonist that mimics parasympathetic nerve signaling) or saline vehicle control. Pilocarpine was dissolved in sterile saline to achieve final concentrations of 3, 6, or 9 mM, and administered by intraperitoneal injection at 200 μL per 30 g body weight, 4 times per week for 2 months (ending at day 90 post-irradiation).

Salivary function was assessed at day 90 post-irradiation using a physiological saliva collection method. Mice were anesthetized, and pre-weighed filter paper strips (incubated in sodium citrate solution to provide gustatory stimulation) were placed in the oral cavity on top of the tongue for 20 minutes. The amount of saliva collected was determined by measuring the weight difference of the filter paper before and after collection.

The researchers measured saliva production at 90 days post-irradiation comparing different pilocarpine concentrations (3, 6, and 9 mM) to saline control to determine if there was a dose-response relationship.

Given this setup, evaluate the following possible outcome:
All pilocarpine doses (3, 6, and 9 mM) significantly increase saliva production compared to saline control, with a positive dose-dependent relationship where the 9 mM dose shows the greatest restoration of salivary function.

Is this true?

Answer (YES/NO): NO